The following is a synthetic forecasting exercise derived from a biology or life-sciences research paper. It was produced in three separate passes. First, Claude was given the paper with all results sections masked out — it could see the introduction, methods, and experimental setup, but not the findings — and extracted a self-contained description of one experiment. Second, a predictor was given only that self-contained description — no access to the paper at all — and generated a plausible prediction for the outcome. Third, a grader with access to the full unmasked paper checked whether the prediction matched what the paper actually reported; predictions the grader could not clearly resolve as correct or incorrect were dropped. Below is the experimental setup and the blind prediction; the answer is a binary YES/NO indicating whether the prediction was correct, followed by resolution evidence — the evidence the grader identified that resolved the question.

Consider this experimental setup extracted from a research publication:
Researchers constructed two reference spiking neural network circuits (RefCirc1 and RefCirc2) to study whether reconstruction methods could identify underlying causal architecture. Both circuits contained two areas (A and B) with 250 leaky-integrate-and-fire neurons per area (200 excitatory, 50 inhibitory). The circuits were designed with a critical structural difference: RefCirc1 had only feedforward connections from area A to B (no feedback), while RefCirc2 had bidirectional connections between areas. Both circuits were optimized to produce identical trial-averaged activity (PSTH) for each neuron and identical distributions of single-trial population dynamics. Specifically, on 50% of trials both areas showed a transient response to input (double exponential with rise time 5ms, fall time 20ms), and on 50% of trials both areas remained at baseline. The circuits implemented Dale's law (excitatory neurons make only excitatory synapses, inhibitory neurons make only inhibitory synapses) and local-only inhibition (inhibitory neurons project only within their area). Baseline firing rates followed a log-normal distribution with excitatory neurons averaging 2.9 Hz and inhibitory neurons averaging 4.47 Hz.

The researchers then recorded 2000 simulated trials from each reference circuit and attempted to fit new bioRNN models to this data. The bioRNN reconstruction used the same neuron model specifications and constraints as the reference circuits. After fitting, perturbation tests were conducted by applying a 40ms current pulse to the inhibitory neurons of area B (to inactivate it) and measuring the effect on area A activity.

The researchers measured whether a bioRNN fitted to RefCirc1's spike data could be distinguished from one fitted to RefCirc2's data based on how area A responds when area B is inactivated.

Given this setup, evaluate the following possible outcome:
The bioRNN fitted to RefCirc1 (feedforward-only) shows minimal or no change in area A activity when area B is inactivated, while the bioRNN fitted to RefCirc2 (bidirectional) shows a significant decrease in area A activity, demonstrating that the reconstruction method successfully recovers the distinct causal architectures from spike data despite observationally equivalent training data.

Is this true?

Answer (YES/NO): NO